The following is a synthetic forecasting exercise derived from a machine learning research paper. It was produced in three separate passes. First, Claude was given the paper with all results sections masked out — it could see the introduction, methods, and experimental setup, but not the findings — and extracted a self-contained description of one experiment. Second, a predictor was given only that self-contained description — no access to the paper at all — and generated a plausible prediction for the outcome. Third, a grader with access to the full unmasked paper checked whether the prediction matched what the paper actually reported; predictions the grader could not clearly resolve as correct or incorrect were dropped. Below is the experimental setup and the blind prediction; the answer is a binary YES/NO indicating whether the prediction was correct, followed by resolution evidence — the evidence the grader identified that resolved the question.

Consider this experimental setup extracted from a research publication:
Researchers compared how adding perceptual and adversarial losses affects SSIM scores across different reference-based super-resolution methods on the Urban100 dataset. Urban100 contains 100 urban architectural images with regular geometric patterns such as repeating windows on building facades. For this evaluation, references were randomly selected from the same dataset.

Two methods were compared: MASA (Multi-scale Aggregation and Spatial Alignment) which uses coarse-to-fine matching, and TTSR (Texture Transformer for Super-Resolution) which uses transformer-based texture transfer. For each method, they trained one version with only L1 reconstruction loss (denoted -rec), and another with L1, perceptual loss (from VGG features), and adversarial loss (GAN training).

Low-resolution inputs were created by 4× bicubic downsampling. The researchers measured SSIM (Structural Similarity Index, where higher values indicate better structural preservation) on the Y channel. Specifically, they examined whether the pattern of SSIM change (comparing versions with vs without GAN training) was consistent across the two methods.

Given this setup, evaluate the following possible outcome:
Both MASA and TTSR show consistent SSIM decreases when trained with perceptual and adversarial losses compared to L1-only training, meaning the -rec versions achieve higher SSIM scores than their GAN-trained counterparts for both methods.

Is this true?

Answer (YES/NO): YES